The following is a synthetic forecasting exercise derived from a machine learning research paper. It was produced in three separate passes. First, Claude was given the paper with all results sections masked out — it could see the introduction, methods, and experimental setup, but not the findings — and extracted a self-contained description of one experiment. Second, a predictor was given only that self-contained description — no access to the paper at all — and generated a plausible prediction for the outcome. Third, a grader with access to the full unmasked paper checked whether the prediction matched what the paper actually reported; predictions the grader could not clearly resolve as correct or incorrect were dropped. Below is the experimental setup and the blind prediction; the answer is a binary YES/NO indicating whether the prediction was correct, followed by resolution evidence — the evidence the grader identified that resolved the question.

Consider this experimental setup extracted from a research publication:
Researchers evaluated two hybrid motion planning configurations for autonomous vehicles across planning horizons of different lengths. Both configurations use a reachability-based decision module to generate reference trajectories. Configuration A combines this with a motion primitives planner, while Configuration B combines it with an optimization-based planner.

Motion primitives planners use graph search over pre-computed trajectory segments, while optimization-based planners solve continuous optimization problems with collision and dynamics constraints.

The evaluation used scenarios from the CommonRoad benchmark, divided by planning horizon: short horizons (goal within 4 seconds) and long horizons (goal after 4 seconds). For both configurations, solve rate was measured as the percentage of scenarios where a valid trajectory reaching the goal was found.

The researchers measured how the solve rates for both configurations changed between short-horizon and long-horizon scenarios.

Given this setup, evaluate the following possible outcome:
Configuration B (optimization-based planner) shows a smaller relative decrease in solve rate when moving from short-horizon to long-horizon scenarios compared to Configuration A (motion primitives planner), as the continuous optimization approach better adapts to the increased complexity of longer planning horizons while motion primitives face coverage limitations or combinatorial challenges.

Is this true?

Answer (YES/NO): YES